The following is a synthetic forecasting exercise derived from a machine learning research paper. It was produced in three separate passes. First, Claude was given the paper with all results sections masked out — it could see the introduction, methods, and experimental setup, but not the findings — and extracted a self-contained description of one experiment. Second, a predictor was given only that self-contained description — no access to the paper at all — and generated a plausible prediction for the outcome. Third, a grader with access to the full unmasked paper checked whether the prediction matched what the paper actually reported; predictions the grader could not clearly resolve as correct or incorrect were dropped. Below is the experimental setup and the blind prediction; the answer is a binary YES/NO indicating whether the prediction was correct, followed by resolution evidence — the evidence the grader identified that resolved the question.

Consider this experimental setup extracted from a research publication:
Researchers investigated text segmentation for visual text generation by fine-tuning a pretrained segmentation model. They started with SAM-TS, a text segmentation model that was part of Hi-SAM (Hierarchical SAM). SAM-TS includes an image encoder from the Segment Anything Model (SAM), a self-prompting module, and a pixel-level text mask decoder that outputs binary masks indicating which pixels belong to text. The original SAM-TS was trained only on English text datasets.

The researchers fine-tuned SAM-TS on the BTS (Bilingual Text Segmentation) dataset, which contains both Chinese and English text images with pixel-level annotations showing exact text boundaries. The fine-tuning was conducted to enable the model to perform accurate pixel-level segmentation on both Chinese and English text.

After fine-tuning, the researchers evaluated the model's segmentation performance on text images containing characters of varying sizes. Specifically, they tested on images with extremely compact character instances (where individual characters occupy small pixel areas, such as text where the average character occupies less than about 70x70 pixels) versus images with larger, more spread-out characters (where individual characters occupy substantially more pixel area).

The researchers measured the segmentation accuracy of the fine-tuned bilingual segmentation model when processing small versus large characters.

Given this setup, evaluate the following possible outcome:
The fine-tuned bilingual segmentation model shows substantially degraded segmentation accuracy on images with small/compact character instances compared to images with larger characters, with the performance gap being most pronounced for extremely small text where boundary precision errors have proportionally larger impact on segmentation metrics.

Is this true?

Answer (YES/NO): YES